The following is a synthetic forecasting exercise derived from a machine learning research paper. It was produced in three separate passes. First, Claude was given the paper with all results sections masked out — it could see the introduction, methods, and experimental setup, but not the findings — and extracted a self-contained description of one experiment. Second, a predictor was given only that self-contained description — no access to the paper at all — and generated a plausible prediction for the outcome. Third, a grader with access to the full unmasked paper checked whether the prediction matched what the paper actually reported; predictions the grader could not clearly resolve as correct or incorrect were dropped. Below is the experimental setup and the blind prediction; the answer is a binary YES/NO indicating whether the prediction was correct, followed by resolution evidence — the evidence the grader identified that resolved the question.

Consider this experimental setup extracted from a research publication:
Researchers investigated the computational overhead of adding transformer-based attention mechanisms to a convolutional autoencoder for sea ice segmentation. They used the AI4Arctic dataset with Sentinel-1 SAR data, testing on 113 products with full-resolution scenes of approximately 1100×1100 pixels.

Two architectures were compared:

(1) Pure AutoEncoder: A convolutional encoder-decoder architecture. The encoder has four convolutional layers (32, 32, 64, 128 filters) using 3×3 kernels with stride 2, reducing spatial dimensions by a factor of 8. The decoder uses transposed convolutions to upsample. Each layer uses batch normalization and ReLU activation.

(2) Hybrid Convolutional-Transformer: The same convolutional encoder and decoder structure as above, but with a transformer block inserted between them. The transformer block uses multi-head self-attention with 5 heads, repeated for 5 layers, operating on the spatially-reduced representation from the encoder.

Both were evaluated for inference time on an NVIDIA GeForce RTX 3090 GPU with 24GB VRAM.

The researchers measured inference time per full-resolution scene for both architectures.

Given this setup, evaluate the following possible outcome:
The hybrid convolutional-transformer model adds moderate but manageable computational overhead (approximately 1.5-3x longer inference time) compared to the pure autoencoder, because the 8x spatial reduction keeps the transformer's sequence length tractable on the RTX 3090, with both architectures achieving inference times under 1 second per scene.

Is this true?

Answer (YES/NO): YES